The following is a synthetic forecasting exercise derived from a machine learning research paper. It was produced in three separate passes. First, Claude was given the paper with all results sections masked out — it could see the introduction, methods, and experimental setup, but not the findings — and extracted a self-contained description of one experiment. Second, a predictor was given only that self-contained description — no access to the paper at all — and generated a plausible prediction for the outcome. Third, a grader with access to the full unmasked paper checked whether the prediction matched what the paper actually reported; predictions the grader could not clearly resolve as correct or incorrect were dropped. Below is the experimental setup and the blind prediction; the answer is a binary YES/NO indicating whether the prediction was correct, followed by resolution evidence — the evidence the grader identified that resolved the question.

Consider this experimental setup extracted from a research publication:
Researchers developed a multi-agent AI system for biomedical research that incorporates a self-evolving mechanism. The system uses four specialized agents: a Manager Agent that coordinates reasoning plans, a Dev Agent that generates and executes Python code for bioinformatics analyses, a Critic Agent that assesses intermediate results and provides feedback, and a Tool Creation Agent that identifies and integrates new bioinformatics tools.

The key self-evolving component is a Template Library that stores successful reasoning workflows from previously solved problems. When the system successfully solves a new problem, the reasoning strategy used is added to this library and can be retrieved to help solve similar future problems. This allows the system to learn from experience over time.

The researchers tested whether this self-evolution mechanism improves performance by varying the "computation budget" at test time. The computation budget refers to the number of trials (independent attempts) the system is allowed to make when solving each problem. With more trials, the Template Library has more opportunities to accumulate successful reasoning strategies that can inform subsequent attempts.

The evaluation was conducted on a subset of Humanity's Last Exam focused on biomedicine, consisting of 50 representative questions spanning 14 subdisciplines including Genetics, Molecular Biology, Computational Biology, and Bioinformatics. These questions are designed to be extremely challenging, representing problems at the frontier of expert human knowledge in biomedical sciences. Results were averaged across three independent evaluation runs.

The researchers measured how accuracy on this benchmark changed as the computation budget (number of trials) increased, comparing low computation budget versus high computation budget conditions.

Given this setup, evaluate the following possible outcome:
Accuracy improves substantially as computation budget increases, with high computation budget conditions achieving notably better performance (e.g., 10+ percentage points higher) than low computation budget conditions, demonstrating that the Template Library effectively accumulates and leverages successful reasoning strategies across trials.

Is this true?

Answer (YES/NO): YES